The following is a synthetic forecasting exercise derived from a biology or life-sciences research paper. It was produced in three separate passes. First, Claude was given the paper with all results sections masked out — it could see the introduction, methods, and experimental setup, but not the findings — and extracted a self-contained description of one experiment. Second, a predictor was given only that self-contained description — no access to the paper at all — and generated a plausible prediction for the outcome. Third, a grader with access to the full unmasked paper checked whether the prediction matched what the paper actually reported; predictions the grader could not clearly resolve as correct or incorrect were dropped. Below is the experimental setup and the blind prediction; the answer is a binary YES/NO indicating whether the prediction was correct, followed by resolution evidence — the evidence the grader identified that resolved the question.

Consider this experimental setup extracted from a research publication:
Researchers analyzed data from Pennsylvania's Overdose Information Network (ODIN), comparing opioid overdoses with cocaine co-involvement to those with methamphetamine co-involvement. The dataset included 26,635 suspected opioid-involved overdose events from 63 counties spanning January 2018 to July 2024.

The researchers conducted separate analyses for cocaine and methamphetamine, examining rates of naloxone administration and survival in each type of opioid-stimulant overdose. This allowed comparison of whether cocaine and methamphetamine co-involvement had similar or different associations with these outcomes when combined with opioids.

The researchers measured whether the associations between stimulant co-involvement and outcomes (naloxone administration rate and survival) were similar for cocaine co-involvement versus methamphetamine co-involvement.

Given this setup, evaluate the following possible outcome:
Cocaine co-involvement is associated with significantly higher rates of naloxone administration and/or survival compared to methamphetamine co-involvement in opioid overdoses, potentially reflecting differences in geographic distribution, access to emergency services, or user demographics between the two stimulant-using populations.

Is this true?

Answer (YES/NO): NO